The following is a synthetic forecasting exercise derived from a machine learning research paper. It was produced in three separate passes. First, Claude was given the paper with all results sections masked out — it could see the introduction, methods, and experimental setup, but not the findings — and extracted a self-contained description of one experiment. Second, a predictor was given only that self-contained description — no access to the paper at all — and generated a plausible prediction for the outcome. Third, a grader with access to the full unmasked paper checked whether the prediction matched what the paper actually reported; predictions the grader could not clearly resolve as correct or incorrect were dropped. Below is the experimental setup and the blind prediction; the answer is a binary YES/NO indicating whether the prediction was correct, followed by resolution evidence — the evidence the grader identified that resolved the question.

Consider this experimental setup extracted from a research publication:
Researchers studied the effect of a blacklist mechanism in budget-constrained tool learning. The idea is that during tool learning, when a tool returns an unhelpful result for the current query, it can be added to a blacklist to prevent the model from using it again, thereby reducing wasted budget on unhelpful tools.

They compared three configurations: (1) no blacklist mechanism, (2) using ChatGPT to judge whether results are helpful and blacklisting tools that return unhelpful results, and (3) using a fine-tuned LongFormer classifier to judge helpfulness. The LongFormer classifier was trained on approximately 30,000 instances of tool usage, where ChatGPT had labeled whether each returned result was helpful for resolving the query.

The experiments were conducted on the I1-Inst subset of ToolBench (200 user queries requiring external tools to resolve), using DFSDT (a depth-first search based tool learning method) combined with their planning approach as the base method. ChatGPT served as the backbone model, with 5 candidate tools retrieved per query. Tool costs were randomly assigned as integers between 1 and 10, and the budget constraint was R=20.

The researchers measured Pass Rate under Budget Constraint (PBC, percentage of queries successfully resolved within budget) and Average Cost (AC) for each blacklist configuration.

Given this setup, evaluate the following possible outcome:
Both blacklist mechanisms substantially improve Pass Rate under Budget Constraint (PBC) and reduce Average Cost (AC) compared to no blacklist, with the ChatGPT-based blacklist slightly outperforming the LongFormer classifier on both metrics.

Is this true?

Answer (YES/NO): NO